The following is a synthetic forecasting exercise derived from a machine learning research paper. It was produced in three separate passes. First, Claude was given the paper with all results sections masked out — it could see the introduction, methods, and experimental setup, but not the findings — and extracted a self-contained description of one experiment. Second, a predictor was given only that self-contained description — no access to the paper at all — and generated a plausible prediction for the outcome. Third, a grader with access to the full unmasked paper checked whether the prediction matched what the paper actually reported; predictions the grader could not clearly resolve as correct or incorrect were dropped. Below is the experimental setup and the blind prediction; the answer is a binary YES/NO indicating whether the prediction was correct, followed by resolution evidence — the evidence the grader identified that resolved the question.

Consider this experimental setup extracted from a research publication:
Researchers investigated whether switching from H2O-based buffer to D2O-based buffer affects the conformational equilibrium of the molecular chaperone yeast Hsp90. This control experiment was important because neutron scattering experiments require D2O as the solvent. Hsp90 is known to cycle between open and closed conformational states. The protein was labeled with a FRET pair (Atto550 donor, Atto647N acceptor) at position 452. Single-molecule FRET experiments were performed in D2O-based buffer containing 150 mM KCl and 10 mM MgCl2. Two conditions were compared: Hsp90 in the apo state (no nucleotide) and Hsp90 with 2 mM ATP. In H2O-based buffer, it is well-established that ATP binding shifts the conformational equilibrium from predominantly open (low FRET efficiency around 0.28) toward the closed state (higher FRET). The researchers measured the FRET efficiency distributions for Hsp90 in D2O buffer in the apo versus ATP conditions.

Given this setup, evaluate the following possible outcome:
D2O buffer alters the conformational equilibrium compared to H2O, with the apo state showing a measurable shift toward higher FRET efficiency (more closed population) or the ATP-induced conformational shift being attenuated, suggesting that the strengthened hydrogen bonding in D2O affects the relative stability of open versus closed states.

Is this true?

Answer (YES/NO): NO